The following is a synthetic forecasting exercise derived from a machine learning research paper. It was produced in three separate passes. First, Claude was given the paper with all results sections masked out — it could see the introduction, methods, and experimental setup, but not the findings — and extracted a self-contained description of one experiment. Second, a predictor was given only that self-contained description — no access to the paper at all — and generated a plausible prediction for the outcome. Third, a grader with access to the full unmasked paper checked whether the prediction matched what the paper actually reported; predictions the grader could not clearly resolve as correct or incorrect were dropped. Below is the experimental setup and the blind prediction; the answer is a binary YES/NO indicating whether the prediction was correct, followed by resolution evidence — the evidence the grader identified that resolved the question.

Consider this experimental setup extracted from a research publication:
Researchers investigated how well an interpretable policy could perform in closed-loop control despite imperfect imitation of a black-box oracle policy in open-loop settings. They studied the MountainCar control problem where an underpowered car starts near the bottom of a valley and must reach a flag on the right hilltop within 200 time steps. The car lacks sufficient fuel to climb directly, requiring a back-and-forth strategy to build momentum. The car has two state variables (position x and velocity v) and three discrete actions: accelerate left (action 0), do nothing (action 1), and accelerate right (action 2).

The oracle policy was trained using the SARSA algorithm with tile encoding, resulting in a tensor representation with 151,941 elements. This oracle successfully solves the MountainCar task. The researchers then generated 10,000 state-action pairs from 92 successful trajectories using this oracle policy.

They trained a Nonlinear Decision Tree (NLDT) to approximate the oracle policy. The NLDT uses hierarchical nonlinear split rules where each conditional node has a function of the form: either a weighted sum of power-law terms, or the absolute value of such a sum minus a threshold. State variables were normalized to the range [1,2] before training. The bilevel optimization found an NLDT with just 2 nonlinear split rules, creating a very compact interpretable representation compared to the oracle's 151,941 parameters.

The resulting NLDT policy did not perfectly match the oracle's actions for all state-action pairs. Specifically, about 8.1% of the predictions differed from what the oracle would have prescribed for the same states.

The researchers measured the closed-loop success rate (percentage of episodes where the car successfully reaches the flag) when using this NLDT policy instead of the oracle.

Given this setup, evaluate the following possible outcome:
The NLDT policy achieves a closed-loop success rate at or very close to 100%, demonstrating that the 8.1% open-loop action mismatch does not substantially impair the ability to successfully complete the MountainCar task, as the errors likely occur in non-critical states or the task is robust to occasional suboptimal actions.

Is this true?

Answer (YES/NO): YES